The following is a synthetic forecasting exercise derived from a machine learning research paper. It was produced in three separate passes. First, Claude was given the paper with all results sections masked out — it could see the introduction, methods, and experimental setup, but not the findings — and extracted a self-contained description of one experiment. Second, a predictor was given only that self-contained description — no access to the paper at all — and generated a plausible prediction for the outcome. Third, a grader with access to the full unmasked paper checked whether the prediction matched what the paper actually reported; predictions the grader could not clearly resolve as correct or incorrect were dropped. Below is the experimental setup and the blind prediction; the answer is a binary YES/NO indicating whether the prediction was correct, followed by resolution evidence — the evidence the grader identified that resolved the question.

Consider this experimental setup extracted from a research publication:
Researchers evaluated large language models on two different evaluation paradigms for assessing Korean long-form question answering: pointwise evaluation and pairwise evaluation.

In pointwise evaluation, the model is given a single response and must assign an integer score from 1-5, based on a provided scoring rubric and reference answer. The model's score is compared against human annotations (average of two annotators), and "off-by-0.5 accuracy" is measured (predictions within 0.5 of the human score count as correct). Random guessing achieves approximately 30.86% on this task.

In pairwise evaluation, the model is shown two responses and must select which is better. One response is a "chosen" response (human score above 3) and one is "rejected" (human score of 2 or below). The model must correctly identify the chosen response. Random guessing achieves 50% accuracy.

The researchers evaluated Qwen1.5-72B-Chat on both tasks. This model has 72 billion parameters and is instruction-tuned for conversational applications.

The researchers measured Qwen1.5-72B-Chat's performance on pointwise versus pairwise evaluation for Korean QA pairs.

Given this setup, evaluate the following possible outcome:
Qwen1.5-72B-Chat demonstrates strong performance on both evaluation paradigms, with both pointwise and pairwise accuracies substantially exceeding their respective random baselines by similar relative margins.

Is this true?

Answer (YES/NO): NO